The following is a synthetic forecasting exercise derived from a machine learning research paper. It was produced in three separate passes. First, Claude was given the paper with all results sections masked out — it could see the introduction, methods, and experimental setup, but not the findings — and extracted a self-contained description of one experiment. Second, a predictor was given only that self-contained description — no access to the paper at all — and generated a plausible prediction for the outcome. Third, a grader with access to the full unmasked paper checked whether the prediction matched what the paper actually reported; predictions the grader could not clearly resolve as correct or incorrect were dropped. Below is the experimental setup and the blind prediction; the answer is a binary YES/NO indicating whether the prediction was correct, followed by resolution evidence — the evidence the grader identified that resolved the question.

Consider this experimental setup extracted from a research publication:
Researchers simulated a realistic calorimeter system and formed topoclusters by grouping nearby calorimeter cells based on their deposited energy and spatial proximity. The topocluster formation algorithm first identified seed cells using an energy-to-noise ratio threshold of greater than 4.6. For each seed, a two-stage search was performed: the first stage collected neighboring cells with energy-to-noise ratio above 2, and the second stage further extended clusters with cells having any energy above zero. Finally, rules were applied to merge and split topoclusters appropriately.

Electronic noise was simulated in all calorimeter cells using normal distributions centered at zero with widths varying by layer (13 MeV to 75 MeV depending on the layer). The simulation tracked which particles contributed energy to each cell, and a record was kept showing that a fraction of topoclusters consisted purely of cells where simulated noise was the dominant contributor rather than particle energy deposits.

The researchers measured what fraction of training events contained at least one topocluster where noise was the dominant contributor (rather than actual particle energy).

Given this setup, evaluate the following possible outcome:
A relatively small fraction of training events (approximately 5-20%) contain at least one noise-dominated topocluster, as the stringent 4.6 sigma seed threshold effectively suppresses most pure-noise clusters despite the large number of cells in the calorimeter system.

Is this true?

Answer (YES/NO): NO